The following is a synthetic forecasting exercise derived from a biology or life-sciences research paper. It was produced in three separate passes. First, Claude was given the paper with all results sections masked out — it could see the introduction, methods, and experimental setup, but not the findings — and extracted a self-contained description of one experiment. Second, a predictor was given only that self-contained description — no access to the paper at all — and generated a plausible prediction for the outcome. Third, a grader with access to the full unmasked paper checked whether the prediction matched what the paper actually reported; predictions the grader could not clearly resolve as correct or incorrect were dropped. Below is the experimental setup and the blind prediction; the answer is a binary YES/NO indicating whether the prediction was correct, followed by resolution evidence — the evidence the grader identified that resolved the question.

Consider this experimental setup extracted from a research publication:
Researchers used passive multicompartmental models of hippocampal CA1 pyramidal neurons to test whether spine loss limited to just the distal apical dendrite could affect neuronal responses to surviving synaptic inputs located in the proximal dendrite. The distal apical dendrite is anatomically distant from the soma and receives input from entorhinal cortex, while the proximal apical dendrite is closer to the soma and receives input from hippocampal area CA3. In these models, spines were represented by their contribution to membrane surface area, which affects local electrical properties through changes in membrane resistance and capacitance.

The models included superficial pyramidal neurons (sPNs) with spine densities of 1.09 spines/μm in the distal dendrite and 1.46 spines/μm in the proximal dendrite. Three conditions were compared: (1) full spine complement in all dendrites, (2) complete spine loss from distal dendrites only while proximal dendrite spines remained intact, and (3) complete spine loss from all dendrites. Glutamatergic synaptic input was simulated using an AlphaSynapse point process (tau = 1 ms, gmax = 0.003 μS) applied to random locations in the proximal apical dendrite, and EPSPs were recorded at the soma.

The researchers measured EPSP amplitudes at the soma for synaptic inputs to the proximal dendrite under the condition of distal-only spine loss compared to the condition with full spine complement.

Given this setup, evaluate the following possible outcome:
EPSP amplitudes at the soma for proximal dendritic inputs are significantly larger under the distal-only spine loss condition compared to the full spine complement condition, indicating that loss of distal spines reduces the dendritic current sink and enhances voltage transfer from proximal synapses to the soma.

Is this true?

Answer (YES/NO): NO